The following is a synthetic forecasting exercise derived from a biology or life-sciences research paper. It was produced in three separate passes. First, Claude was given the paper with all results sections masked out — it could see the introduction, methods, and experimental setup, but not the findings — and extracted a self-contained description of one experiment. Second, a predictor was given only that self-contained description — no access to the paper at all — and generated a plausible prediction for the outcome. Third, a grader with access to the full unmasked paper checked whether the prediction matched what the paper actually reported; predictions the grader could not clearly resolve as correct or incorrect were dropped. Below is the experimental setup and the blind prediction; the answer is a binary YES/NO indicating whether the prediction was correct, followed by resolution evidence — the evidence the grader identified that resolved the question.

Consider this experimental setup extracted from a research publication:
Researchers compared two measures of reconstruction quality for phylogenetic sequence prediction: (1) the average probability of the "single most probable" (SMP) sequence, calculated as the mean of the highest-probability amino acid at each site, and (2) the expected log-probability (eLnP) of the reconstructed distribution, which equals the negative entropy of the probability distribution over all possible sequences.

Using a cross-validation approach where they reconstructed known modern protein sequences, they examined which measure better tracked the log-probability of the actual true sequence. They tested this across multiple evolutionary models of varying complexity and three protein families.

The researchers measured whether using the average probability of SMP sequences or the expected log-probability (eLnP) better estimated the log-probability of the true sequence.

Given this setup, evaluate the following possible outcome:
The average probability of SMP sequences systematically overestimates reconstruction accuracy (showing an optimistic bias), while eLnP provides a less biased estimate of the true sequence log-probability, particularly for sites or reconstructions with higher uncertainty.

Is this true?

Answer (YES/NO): NO